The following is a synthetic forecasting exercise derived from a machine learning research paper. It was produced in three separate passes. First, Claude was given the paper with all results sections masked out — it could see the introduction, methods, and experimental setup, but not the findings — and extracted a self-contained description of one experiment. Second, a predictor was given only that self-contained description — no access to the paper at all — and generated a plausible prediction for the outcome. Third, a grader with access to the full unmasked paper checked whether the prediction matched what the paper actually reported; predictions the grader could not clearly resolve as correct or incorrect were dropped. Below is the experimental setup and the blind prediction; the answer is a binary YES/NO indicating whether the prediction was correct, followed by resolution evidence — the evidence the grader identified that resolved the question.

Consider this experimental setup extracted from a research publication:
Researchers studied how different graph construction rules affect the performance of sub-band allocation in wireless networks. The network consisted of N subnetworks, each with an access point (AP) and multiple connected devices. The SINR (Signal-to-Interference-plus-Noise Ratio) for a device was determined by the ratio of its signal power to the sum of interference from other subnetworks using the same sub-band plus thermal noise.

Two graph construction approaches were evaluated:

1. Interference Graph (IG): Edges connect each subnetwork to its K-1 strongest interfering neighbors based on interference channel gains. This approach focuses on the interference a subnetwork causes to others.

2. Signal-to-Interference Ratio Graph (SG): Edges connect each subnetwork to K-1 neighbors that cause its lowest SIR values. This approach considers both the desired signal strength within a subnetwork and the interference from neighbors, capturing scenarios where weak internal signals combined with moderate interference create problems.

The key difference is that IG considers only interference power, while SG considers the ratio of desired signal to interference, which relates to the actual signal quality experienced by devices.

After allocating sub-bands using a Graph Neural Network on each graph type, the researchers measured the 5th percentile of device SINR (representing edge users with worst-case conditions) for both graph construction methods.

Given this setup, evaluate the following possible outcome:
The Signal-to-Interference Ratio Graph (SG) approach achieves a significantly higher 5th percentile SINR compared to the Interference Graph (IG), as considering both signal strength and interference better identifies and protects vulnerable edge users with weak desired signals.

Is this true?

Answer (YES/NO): YES